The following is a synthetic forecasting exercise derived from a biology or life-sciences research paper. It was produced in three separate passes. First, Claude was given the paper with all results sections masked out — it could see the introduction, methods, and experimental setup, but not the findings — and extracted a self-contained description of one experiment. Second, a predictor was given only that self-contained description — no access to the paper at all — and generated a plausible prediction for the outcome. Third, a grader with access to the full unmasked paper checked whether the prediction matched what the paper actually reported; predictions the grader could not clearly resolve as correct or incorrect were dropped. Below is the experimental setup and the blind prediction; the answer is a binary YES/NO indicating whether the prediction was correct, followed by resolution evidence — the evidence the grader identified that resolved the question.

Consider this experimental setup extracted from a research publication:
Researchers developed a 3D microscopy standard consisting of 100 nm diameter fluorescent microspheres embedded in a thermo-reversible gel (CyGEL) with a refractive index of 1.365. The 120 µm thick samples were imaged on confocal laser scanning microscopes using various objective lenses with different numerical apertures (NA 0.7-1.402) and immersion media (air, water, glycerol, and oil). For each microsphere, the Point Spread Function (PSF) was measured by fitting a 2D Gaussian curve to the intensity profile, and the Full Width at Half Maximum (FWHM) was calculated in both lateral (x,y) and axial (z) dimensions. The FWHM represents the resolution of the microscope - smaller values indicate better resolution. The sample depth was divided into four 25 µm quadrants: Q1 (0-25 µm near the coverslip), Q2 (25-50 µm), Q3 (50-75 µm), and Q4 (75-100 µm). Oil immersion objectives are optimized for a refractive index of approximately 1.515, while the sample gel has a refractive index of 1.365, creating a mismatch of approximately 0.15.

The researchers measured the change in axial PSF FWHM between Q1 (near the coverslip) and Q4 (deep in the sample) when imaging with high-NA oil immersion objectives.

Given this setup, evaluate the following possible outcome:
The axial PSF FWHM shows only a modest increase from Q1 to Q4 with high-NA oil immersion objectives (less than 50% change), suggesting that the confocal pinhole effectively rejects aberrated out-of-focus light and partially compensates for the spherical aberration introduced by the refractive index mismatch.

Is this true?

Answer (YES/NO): NO